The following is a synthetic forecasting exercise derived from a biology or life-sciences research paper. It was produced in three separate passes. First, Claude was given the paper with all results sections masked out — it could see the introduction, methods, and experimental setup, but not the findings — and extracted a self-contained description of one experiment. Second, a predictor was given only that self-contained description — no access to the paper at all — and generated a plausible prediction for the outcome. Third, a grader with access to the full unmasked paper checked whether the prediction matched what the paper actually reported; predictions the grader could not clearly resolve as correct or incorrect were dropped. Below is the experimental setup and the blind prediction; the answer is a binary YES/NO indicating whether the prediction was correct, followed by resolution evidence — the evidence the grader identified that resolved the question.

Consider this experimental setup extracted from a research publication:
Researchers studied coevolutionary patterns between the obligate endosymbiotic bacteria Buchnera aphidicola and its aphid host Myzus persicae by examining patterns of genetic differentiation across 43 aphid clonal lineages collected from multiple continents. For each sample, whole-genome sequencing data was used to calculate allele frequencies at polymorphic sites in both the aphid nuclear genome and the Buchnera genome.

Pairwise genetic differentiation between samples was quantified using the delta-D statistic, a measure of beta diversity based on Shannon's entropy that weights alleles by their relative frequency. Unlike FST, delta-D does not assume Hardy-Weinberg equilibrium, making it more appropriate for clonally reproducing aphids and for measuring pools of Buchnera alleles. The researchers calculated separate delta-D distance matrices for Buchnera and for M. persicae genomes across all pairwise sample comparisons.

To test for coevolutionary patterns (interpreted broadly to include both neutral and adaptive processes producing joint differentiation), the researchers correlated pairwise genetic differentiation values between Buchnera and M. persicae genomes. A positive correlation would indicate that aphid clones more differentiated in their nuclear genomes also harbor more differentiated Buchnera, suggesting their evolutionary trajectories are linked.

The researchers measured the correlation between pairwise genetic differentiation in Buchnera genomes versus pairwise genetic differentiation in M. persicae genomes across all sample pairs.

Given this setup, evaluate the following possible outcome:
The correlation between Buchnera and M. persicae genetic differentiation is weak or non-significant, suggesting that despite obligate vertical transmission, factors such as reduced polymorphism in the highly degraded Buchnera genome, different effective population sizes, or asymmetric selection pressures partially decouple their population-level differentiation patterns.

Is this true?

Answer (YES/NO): NO